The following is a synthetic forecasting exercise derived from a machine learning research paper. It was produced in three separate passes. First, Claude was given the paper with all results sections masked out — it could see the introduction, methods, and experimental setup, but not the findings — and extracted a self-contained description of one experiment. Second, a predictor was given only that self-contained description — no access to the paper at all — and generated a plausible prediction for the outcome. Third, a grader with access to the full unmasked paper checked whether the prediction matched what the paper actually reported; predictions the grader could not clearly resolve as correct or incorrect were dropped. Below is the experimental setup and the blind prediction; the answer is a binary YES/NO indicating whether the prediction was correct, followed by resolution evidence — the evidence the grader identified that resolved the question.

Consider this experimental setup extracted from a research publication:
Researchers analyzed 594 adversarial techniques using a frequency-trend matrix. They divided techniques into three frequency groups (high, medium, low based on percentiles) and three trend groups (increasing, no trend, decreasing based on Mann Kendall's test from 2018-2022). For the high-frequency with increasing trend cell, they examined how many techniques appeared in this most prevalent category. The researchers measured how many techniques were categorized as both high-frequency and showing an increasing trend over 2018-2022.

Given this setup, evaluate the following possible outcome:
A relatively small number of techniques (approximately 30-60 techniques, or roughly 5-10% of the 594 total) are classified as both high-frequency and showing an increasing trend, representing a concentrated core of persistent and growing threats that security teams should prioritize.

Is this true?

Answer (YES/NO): NO